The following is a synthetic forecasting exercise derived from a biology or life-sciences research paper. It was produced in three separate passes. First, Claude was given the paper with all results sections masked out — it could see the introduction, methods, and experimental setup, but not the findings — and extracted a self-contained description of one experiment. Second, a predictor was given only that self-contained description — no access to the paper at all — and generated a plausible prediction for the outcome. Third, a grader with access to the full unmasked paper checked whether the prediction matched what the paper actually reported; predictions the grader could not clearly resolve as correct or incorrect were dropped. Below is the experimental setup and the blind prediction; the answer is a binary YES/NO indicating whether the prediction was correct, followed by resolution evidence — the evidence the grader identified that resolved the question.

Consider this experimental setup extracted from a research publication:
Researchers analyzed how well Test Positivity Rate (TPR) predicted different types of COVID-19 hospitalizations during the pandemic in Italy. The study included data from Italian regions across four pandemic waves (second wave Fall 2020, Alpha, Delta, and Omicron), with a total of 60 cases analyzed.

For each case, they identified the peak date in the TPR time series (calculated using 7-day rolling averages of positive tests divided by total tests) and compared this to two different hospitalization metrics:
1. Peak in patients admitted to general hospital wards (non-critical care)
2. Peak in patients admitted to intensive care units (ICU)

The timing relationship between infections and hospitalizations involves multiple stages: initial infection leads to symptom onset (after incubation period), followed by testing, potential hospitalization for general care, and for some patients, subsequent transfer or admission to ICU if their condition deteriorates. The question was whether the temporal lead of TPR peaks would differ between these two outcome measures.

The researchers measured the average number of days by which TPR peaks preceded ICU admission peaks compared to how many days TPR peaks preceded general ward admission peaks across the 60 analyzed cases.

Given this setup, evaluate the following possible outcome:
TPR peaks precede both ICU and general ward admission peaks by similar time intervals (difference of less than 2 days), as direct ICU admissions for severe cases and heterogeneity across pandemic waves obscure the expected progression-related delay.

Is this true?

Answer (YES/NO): YES